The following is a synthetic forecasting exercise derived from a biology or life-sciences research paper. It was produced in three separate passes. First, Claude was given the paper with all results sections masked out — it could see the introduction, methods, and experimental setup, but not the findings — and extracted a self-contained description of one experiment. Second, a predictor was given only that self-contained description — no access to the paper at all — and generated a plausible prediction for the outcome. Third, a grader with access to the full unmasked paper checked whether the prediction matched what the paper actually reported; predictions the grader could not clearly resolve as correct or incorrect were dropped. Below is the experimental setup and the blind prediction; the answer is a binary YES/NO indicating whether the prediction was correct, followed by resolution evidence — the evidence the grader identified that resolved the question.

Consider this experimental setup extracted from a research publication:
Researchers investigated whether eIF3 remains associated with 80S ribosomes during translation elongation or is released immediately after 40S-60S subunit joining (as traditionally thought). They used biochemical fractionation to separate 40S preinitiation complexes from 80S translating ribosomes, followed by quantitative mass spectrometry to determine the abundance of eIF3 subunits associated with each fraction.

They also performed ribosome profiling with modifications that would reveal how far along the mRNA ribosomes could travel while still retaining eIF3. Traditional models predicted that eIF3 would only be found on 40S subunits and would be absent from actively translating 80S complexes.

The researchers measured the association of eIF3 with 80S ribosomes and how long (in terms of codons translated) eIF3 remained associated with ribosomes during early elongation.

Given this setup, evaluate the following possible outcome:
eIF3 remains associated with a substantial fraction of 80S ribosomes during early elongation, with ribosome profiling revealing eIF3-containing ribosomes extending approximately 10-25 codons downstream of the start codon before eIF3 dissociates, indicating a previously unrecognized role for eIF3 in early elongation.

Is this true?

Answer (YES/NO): NO